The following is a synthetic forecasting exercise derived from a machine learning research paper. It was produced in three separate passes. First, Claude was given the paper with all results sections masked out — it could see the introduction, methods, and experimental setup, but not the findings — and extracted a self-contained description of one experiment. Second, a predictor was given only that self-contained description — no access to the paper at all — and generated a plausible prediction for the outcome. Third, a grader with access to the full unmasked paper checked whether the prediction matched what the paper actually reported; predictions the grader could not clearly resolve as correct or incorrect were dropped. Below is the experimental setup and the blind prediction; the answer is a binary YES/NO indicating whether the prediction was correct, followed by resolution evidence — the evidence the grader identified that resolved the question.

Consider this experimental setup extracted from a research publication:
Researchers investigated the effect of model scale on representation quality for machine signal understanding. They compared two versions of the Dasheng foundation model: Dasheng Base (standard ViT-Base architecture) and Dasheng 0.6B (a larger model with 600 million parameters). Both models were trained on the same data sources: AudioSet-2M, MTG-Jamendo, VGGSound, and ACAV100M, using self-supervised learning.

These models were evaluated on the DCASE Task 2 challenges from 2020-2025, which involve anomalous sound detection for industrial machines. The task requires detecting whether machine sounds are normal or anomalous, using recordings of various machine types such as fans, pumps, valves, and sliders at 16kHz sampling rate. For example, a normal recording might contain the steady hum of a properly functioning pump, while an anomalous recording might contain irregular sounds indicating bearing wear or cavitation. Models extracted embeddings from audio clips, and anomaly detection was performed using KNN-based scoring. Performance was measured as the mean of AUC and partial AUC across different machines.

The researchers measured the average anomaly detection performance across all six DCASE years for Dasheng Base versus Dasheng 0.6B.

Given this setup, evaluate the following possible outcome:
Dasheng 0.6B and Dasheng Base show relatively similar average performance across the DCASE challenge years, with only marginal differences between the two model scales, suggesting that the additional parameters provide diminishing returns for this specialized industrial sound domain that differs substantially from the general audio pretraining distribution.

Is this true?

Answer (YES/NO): NO